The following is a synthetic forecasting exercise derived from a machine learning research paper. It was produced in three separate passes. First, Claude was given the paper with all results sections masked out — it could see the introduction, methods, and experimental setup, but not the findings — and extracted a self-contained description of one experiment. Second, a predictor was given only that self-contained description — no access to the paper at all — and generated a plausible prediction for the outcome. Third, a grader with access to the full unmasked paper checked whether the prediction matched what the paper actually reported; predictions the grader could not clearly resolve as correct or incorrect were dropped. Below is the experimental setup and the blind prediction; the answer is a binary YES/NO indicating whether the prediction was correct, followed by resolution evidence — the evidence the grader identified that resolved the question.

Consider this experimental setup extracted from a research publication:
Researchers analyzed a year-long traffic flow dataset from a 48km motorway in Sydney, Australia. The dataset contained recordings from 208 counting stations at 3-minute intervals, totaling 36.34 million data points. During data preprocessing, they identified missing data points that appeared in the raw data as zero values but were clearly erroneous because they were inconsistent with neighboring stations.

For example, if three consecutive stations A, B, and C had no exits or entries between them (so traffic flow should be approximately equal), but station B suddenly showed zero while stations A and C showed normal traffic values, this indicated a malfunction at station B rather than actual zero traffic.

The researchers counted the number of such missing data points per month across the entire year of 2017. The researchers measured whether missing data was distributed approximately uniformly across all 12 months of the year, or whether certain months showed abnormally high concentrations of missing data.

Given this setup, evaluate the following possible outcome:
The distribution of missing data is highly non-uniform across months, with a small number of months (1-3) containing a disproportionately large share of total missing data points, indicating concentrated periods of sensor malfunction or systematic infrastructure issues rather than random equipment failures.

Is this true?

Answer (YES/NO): YES